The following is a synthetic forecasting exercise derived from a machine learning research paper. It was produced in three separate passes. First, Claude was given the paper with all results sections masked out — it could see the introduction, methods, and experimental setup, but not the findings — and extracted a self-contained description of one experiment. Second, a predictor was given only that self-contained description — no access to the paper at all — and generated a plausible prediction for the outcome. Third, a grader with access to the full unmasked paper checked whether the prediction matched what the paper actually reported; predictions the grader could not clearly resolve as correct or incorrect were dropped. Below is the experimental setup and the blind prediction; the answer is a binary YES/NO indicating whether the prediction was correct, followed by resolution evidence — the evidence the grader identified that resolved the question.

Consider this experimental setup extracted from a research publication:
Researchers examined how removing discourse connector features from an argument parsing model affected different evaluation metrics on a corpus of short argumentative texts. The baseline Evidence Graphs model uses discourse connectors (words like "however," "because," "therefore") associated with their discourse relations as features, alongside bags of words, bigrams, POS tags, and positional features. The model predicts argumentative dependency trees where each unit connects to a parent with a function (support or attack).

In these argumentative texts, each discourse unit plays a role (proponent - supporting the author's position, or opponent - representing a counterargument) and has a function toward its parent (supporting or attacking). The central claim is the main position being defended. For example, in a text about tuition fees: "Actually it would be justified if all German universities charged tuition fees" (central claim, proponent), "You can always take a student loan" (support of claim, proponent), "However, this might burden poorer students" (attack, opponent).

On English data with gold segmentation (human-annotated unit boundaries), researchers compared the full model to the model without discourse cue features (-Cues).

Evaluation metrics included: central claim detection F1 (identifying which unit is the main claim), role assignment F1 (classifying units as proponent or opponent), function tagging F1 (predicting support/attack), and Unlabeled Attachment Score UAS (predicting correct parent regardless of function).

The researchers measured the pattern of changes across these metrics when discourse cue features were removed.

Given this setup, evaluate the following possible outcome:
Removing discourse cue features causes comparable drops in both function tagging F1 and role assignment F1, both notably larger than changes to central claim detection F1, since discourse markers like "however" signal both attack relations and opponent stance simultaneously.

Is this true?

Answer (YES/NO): YES